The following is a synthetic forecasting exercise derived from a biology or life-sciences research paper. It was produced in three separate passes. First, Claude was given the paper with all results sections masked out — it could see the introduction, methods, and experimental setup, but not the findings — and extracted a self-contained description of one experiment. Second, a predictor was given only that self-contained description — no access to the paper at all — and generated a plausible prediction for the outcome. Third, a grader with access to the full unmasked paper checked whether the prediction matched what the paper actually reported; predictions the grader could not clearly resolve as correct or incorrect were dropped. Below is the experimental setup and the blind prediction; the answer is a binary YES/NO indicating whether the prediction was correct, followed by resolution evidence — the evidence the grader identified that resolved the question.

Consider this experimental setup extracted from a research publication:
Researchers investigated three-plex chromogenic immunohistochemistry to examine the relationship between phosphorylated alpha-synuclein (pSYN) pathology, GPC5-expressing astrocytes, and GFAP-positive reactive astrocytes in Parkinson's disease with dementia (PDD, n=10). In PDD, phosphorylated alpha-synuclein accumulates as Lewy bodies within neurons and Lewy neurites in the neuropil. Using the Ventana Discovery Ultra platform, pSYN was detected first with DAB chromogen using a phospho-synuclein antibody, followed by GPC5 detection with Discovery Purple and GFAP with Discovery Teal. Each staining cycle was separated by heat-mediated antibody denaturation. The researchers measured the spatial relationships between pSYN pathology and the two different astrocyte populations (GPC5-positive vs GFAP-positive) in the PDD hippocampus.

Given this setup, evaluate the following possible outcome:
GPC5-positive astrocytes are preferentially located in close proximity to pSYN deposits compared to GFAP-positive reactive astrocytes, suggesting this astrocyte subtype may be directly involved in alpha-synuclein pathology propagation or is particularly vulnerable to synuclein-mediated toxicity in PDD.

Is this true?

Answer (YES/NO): NO